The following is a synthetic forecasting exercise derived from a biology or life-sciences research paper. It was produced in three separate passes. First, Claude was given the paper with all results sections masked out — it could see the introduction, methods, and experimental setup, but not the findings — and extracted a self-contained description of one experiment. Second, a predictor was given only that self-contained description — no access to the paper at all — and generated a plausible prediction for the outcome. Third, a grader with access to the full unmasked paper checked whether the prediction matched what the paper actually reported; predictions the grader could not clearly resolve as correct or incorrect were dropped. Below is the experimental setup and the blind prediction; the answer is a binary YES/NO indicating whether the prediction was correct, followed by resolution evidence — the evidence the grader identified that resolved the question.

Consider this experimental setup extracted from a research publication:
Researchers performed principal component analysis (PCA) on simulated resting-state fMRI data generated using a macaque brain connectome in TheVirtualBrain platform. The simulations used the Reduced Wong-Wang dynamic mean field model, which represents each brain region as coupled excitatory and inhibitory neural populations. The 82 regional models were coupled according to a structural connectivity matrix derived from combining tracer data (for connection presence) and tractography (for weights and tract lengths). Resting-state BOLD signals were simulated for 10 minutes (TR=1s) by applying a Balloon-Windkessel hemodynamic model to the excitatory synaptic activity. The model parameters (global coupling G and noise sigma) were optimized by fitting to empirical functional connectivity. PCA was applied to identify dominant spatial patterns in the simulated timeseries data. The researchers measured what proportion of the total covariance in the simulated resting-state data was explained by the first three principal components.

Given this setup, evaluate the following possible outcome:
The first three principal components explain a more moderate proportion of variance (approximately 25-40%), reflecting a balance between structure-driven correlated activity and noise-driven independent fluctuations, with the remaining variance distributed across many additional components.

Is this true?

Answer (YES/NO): NO